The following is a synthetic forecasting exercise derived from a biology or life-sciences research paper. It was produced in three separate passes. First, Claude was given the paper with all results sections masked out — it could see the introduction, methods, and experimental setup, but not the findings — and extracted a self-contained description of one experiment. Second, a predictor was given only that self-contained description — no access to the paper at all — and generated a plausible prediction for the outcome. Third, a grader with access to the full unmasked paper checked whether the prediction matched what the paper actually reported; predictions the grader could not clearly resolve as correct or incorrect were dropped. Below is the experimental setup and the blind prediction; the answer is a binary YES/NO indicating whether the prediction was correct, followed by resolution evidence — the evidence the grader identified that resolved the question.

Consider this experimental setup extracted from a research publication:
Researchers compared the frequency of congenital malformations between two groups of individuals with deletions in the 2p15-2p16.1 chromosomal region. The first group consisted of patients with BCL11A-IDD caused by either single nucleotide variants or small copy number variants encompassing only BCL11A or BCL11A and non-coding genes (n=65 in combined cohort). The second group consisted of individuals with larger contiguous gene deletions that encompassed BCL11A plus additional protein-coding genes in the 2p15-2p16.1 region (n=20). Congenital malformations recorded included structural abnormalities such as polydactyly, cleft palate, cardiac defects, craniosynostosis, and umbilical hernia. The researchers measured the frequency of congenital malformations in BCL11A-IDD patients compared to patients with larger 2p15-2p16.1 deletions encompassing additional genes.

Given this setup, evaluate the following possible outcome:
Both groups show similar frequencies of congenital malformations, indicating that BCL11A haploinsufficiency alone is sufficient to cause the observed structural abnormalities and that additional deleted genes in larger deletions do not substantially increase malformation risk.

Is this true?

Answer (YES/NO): NO